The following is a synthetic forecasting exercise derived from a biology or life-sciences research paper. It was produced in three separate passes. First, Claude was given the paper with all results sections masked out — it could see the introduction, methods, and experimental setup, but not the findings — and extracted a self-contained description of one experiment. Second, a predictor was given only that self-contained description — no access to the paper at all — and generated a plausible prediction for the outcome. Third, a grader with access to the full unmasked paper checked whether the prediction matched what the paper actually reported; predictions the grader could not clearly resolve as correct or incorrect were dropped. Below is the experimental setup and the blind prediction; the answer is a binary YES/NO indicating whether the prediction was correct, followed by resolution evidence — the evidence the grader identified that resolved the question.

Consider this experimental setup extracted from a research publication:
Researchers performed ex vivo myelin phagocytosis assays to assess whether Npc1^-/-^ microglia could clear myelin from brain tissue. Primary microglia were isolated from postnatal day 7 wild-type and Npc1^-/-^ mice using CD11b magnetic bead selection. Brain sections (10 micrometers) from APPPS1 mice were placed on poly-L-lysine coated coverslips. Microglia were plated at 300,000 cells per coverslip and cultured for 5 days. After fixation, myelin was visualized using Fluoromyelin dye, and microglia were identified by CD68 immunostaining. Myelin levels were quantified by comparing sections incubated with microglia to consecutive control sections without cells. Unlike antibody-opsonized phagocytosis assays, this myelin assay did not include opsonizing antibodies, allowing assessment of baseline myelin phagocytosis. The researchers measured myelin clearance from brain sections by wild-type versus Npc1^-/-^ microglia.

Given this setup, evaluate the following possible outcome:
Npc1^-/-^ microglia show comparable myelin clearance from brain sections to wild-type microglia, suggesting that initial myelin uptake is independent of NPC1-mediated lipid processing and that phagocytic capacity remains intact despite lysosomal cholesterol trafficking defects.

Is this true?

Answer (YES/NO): NO